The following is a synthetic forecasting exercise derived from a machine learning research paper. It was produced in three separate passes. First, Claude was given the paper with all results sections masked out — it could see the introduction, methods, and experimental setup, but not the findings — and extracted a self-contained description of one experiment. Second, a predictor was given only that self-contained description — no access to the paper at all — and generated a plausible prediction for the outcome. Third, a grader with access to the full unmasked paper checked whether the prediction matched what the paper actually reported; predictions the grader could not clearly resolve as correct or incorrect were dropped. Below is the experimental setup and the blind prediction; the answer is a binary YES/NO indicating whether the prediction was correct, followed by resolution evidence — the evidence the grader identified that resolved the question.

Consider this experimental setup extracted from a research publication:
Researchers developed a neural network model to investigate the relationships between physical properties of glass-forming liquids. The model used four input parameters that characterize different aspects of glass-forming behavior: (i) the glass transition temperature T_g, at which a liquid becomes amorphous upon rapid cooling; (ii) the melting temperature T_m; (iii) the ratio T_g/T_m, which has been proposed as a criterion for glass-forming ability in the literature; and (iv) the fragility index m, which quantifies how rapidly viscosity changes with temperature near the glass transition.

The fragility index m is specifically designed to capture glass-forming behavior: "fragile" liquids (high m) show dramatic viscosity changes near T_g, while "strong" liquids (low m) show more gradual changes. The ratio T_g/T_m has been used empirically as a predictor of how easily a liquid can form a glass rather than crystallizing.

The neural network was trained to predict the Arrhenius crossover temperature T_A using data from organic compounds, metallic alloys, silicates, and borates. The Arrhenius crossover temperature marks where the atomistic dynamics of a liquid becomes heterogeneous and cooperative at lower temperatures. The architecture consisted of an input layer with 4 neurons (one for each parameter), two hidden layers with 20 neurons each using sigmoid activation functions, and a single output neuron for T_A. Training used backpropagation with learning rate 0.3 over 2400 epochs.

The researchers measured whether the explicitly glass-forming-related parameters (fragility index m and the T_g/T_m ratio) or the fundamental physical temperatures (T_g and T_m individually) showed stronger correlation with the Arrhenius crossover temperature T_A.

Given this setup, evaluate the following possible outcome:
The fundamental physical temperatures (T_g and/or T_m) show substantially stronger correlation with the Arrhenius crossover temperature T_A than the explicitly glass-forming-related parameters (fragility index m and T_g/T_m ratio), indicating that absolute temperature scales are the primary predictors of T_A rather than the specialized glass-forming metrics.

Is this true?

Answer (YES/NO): YES